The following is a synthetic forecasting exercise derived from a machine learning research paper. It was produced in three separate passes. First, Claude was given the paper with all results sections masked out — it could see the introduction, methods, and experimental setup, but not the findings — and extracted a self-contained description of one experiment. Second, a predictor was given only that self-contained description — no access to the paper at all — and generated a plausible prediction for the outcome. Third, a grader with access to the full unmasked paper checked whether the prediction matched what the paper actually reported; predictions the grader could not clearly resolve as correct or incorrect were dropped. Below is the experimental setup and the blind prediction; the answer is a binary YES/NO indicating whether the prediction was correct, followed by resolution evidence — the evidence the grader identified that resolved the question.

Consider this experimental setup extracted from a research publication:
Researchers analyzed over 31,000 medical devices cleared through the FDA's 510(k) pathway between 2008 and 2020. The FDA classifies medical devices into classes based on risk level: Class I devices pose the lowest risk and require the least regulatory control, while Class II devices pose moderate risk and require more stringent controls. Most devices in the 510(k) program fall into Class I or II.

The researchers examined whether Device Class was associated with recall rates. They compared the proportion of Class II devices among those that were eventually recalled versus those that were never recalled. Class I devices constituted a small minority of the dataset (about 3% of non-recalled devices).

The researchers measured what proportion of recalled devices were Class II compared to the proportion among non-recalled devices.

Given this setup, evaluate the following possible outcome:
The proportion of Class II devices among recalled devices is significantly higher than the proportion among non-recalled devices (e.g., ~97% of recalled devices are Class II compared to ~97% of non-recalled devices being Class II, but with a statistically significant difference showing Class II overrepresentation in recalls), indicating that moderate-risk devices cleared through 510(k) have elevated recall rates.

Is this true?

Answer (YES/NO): YES